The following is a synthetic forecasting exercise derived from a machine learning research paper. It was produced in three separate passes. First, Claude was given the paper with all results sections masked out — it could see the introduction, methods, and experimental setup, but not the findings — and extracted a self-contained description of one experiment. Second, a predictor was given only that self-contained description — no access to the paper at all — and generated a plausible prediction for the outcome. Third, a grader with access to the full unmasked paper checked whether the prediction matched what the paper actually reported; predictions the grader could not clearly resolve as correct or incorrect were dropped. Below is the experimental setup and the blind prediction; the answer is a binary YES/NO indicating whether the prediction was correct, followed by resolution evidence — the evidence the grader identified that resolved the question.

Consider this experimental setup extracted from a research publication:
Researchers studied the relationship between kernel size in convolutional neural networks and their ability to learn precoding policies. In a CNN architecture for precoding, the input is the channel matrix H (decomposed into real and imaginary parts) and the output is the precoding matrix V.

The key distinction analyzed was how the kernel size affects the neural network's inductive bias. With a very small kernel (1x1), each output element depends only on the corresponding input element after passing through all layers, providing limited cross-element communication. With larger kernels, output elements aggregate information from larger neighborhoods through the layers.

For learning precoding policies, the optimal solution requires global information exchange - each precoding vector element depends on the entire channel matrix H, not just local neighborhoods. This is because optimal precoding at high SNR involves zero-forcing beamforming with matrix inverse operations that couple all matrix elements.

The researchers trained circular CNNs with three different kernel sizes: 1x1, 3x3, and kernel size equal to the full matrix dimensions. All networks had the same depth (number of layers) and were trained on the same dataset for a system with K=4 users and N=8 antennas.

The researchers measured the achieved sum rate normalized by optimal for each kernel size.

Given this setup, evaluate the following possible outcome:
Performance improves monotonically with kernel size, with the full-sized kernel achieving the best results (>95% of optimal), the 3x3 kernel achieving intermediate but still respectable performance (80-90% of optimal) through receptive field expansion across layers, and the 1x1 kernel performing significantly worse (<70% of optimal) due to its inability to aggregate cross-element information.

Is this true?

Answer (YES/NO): NO